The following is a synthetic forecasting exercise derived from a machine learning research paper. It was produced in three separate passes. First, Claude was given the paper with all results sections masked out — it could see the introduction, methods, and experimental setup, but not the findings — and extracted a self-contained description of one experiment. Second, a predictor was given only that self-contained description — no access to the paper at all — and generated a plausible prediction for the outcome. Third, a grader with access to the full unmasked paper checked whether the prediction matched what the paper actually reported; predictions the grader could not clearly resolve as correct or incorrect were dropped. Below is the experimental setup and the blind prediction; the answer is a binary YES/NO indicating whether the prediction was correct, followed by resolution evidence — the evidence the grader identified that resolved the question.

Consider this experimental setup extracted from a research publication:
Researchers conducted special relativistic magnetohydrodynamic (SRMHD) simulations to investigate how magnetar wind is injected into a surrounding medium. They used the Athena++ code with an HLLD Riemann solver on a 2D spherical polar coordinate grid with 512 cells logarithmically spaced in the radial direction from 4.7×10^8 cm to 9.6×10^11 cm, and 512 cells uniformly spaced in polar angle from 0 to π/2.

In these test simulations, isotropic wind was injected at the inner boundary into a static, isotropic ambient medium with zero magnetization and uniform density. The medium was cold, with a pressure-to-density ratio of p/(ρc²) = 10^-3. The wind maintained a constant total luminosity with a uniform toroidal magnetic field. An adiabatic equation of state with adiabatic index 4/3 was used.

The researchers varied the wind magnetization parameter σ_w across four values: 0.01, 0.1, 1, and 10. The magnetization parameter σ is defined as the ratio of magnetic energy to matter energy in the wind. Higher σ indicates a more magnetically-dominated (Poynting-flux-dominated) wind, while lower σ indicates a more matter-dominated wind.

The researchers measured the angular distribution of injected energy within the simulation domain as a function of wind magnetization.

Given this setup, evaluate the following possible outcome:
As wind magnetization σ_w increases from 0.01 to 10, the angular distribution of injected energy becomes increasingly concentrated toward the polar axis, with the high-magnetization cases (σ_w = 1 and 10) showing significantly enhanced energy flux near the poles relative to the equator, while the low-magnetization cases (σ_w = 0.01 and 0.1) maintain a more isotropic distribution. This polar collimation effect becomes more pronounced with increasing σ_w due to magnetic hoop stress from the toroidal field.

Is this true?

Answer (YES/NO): YES